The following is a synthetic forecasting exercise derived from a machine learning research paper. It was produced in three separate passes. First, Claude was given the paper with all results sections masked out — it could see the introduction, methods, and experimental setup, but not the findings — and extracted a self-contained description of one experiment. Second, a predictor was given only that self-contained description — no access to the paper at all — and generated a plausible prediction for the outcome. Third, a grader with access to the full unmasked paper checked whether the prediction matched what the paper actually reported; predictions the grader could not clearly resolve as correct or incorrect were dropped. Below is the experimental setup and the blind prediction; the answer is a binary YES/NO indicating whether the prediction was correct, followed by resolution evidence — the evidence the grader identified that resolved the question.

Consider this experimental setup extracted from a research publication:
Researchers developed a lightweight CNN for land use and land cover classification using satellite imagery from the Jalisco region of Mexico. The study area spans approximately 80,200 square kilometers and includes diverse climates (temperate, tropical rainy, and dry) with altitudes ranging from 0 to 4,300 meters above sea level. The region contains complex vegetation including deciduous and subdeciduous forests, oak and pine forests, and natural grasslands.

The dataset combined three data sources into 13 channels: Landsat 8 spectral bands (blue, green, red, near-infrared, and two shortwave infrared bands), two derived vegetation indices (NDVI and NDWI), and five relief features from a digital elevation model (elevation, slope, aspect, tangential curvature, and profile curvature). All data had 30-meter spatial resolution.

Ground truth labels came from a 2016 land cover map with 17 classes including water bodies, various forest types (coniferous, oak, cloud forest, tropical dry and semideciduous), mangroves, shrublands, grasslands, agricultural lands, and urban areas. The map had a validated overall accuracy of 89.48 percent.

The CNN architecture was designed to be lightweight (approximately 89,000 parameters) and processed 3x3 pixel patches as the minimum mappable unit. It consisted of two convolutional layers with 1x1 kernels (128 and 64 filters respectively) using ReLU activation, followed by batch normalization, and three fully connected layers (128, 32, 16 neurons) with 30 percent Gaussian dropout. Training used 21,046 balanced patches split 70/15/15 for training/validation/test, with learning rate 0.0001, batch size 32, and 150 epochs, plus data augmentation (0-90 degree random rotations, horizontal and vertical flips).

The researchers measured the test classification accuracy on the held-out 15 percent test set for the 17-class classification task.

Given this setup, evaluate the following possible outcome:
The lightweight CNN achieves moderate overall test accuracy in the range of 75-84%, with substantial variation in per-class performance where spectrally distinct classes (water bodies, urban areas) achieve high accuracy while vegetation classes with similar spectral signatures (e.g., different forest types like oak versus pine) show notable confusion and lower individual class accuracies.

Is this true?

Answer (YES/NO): NO